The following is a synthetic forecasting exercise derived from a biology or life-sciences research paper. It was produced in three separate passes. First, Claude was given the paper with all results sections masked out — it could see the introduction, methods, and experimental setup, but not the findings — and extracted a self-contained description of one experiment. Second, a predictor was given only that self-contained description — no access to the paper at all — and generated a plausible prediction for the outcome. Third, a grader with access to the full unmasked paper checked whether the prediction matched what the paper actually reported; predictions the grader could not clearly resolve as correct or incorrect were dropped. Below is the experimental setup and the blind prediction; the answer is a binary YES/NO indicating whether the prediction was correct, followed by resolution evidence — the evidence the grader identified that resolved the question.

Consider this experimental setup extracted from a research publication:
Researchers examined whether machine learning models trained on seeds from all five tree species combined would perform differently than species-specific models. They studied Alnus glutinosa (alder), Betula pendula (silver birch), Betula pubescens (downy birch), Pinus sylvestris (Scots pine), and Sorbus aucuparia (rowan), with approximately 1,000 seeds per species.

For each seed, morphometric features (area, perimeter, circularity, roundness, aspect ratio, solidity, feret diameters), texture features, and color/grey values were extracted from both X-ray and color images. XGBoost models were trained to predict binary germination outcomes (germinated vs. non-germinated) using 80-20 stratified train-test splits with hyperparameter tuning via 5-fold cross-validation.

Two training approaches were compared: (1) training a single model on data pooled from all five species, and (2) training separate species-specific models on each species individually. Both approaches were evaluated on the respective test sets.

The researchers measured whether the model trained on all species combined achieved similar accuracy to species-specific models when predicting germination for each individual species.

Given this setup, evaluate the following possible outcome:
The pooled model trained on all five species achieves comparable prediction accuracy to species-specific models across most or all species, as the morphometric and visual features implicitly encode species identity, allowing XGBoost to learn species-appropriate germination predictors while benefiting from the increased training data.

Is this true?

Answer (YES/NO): NO